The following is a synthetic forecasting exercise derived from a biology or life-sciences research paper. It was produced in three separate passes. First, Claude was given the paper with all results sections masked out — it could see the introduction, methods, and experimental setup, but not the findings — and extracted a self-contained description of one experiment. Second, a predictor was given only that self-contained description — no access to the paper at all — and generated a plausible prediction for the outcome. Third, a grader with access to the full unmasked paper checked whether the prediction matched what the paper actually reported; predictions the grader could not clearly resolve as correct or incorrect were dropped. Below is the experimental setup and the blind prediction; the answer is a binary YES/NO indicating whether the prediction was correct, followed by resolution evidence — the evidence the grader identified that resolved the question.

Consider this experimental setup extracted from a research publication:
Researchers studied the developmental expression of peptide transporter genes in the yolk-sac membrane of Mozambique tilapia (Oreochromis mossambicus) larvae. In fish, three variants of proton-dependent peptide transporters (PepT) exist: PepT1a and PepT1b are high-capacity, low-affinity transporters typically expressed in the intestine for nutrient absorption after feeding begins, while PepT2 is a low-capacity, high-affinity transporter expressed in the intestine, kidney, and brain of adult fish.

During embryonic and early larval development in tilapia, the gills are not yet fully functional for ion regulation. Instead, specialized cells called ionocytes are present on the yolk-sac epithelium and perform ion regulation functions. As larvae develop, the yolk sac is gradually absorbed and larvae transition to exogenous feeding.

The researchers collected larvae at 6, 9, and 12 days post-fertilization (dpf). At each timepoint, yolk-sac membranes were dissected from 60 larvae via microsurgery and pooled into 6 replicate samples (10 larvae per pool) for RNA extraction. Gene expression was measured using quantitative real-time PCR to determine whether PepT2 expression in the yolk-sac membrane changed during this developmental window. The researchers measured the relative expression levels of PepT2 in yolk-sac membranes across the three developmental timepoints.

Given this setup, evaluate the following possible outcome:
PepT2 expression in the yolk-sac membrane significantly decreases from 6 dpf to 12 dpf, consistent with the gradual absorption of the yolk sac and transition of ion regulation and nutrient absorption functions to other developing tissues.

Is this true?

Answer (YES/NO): NO